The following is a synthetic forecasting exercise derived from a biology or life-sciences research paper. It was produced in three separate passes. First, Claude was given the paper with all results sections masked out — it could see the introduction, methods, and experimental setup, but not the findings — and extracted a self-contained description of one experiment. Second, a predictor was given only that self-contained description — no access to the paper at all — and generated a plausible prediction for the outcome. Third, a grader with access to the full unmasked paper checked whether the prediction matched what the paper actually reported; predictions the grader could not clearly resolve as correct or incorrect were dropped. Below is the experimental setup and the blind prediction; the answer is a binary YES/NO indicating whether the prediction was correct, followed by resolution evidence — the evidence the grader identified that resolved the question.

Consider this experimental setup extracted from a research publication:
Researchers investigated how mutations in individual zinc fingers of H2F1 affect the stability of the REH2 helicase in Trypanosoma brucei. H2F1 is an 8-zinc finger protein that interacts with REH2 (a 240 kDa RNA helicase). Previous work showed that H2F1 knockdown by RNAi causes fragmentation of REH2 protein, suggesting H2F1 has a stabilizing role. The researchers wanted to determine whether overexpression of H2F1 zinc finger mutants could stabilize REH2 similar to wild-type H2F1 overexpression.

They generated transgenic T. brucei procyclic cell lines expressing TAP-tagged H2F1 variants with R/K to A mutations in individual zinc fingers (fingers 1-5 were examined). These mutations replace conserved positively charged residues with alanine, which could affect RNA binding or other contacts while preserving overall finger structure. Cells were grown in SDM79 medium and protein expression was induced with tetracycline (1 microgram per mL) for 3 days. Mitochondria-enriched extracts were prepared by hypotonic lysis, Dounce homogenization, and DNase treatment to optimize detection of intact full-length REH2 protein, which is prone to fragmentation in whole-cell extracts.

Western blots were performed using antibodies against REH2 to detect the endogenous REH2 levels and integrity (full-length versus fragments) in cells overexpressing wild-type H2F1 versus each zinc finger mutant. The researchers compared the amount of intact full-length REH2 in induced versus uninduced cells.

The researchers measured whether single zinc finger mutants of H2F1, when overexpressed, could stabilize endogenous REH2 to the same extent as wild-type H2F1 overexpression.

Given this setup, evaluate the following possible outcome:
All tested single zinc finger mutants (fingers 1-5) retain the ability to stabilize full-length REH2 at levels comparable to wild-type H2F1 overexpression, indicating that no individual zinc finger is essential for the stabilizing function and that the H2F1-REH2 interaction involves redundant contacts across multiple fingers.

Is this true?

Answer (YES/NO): NO